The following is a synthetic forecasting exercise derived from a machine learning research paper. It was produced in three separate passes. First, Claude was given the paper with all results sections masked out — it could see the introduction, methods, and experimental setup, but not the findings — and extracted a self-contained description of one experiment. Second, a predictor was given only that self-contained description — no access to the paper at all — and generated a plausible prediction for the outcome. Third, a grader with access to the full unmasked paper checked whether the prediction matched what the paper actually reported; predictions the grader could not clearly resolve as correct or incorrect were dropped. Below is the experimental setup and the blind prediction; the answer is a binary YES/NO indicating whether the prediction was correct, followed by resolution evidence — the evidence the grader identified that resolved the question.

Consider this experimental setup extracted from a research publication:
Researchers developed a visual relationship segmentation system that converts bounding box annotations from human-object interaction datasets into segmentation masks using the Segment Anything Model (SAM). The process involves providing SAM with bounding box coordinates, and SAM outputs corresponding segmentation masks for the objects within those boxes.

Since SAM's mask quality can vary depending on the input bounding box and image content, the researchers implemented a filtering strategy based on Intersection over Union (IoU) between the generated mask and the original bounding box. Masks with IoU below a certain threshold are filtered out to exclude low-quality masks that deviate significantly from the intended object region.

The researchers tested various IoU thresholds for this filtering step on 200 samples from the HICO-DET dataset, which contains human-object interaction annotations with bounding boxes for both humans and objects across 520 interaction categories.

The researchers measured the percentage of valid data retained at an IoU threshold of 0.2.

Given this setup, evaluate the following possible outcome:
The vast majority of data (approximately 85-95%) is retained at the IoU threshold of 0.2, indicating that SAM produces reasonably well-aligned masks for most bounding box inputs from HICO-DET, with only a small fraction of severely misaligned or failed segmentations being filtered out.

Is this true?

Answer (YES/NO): YES